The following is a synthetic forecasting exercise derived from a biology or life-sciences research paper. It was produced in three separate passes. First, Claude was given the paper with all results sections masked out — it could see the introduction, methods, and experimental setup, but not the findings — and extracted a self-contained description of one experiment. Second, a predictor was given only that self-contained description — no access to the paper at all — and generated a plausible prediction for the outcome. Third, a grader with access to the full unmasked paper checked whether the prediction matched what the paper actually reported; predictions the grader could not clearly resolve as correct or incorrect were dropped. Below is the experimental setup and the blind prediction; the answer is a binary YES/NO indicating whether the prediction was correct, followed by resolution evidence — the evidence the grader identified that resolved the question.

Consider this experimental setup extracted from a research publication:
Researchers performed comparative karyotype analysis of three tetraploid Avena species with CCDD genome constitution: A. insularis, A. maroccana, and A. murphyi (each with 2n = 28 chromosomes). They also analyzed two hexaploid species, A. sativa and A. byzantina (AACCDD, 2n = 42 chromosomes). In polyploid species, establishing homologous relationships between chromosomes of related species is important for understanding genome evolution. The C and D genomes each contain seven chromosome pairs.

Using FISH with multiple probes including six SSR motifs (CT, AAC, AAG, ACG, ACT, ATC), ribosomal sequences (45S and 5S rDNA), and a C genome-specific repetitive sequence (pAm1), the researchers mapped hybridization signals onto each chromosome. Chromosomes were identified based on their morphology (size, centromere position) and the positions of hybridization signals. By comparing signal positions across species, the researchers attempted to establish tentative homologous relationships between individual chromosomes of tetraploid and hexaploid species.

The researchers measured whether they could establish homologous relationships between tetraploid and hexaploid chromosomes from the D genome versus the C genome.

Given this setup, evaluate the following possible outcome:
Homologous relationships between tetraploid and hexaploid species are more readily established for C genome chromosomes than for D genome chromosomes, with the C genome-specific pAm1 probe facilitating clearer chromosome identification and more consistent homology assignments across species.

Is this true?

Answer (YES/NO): NO